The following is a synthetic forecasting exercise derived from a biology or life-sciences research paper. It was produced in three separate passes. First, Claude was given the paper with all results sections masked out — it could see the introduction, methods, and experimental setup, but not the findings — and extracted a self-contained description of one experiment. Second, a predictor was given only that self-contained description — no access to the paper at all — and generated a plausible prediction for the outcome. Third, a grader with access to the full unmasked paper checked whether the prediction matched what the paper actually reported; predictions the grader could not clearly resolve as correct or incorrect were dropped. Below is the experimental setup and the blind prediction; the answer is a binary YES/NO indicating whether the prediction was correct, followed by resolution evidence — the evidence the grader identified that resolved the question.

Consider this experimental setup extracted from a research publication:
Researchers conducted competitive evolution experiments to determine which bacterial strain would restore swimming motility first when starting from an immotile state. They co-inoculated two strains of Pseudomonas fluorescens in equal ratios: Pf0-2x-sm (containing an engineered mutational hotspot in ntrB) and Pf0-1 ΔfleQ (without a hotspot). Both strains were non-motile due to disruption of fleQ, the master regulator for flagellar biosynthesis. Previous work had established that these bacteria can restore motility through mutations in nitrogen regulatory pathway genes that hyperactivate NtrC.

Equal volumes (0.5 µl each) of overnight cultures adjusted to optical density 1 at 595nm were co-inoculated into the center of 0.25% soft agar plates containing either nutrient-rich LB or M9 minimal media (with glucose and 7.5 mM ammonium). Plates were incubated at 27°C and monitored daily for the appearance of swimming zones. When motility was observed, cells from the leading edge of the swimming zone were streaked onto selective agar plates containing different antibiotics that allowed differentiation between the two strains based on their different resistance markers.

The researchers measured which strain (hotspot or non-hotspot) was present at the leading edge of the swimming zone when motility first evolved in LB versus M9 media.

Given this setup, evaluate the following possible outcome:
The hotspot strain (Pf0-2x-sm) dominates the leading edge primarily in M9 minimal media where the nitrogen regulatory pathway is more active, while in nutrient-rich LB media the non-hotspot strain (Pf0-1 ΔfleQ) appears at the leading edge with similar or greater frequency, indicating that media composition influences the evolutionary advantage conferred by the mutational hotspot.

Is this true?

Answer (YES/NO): NO